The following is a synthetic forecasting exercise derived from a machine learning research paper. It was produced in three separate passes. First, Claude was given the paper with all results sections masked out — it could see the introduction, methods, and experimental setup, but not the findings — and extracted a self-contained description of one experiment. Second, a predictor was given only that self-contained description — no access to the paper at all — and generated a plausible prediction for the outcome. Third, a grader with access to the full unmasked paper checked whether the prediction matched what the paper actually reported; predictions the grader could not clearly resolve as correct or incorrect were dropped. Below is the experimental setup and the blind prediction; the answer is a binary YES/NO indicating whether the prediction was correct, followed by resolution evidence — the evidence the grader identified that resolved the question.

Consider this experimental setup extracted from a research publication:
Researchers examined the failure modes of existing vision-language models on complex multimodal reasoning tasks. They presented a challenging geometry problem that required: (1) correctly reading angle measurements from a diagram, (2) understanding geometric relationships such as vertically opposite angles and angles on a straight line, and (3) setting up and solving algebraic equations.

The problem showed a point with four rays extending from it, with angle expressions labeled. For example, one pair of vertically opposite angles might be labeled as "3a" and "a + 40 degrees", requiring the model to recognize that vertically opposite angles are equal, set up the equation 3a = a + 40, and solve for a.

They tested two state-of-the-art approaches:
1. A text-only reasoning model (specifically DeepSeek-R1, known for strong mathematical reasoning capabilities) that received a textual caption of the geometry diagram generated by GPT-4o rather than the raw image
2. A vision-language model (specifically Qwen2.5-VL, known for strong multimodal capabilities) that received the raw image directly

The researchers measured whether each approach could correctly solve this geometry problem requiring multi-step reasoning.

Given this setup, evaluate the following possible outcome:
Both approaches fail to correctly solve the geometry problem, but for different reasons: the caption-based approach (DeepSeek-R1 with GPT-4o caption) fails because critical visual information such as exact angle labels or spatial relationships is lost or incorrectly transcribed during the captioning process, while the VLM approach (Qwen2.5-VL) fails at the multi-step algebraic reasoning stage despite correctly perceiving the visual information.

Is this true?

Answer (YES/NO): YES